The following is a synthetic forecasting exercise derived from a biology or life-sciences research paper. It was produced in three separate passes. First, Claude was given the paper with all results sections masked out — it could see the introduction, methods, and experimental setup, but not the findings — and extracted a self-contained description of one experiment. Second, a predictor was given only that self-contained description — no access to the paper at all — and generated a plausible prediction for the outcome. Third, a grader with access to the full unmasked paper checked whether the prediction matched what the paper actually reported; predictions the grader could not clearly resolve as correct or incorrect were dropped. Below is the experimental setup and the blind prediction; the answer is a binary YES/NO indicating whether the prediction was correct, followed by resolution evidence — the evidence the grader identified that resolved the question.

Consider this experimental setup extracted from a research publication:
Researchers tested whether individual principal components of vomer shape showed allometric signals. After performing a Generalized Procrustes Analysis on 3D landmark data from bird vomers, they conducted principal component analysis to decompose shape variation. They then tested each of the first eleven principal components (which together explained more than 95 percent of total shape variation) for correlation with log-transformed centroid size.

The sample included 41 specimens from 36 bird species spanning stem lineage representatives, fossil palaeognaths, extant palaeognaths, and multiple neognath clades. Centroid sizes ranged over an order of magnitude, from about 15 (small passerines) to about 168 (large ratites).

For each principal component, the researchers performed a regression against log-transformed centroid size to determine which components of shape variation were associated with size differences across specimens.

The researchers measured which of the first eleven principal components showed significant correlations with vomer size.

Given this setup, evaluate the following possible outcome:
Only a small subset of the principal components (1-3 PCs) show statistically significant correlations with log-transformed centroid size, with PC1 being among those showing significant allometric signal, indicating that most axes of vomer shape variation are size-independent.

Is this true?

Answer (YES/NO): NO